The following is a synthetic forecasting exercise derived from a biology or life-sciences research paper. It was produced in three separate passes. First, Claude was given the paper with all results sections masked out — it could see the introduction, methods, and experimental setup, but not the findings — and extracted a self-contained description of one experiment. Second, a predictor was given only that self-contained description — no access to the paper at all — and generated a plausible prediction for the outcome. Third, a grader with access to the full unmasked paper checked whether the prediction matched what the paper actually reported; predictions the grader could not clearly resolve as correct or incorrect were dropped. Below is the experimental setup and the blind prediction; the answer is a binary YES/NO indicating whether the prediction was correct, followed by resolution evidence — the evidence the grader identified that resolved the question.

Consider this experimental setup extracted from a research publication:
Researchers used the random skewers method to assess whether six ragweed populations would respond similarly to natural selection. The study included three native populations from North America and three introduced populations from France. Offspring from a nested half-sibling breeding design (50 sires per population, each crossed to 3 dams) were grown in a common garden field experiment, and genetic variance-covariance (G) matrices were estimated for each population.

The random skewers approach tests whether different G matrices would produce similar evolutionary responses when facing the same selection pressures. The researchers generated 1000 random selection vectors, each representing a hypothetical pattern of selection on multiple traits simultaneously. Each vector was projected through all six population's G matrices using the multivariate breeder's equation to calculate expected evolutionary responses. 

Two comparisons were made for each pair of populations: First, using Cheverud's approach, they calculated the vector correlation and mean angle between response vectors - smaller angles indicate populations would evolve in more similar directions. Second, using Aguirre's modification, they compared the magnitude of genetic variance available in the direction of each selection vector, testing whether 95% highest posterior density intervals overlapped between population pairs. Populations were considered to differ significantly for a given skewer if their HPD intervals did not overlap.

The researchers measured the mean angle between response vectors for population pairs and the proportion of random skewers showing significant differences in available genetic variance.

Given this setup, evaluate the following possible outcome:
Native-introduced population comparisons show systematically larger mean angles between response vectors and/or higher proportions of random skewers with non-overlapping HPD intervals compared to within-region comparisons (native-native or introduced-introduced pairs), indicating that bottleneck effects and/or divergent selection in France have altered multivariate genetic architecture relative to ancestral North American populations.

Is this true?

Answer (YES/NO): NO